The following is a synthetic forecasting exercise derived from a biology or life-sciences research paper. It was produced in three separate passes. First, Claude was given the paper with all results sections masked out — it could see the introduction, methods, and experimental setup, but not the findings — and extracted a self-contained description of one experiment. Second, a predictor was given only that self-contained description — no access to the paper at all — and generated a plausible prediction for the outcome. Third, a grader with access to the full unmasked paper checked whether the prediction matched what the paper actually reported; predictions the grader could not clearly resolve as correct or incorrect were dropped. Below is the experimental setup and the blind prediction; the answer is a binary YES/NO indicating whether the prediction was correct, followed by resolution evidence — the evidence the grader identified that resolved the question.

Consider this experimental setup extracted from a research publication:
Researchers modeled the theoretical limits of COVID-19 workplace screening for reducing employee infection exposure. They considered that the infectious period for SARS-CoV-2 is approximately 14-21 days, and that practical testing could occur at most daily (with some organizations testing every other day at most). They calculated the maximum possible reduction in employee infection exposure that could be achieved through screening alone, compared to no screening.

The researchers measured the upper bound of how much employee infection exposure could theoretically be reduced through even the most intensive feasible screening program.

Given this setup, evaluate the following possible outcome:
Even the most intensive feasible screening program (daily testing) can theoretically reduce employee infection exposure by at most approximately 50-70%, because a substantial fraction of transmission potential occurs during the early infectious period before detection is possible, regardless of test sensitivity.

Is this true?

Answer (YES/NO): NO